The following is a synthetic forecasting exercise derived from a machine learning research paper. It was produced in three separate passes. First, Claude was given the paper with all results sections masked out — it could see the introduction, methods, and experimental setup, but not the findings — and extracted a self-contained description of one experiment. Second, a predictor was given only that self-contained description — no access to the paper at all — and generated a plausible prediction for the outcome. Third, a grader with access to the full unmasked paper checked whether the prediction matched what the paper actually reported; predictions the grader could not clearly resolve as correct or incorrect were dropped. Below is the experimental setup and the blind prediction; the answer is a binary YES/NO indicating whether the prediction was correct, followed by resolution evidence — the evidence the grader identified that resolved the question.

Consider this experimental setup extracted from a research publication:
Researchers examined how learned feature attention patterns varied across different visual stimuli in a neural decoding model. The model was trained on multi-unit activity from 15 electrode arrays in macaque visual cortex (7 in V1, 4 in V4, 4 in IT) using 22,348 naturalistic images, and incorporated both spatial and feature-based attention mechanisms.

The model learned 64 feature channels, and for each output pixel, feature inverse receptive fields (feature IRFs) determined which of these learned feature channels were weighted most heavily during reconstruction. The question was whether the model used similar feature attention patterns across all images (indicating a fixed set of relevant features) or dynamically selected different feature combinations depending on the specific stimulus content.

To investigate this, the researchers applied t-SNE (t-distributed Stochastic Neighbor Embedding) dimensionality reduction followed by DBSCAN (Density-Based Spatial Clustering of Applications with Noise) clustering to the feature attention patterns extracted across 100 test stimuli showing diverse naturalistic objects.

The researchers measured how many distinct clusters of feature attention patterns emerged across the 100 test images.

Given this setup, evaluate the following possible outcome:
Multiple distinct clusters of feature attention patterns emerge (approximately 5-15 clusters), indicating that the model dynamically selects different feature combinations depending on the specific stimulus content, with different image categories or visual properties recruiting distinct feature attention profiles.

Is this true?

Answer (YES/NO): NO